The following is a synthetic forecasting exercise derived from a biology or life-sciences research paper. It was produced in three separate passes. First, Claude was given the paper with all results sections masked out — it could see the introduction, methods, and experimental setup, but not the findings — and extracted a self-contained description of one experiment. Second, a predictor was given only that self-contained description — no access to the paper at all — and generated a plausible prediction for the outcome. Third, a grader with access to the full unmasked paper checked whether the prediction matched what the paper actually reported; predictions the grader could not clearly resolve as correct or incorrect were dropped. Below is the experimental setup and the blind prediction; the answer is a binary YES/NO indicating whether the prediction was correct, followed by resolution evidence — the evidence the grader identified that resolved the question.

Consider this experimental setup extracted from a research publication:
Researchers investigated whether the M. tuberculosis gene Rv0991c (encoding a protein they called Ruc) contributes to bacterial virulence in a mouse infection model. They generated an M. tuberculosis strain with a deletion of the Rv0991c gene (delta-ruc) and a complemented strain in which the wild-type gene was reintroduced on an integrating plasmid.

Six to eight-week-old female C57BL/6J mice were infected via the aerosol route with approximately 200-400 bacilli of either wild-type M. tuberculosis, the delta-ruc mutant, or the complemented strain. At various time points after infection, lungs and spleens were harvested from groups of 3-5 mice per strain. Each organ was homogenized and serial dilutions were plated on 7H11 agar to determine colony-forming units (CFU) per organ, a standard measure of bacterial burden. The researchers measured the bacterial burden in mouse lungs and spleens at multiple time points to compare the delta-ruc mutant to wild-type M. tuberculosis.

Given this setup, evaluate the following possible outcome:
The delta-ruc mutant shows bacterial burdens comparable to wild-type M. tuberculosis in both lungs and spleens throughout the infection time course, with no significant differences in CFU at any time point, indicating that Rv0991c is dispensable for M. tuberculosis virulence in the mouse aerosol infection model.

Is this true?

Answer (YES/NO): NO